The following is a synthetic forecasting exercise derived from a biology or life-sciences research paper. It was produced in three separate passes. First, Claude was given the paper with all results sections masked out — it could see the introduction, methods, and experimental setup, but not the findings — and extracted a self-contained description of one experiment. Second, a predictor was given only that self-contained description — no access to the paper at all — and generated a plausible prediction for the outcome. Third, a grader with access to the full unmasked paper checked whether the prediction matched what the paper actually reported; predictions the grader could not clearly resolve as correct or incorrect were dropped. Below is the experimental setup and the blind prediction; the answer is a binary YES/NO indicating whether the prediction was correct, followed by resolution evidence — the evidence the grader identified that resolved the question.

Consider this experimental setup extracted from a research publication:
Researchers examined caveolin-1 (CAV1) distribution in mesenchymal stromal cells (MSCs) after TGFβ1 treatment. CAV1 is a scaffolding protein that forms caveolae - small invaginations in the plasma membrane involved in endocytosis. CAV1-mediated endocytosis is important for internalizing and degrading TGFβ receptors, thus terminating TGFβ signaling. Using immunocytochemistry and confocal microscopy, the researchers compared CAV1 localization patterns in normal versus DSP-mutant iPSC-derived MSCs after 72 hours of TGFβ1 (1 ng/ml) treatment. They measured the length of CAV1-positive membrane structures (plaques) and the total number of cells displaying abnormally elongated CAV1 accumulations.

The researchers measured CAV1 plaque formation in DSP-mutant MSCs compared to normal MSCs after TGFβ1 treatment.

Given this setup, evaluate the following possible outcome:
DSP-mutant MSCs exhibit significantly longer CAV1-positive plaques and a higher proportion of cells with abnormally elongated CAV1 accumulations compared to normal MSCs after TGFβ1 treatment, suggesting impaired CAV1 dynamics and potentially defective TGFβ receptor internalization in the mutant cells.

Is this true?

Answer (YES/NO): YES